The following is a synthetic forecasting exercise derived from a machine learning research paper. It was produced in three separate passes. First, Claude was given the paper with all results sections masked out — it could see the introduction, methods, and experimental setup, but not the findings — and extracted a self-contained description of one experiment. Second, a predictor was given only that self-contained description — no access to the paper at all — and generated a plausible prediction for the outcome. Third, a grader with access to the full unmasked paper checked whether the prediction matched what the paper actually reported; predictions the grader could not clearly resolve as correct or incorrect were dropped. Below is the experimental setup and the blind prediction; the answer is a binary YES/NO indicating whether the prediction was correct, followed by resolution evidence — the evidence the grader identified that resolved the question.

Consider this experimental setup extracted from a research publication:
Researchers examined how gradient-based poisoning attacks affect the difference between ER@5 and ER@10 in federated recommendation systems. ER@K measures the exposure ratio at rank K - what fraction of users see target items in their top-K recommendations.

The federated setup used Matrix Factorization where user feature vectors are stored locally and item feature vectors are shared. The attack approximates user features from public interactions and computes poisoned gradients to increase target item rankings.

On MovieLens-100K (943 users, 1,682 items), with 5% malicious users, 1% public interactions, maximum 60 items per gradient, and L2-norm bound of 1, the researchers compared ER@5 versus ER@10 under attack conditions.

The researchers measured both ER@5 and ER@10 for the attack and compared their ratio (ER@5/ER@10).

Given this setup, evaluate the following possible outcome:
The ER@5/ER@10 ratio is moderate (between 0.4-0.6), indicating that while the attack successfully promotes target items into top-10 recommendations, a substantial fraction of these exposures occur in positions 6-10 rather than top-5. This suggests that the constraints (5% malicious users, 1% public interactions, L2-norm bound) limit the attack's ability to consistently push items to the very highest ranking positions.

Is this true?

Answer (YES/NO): NO